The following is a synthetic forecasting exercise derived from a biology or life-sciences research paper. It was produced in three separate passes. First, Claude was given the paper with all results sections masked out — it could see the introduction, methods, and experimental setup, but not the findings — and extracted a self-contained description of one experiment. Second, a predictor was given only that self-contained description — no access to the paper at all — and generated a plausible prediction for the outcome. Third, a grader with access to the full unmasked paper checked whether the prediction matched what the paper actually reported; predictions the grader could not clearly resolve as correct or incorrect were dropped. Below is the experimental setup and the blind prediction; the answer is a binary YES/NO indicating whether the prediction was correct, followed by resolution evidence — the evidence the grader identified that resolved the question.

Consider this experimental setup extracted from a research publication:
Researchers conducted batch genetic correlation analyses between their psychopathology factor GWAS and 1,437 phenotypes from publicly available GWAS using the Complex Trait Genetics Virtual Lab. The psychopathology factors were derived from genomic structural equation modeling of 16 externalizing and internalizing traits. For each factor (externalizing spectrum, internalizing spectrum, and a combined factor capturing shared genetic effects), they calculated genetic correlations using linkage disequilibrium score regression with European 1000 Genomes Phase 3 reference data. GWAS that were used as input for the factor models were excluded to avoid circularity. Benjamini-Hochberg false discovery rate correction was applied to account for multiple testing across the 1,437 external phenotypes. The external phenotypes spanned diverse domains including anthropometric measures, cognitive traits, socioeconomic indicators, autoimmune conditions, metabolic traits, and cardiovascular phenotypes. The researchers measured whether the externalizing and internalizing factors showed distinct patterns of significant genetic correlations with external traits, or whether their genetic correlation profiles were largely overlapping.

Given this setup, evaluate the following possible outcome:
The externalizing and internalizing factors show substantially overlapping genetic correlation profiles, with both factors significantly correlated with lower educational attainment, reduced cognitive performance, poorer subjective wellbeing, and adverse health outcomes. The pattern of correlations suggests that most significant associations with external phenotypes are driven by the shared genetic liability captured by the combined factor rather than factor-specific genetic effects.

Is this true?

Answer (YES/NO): NO